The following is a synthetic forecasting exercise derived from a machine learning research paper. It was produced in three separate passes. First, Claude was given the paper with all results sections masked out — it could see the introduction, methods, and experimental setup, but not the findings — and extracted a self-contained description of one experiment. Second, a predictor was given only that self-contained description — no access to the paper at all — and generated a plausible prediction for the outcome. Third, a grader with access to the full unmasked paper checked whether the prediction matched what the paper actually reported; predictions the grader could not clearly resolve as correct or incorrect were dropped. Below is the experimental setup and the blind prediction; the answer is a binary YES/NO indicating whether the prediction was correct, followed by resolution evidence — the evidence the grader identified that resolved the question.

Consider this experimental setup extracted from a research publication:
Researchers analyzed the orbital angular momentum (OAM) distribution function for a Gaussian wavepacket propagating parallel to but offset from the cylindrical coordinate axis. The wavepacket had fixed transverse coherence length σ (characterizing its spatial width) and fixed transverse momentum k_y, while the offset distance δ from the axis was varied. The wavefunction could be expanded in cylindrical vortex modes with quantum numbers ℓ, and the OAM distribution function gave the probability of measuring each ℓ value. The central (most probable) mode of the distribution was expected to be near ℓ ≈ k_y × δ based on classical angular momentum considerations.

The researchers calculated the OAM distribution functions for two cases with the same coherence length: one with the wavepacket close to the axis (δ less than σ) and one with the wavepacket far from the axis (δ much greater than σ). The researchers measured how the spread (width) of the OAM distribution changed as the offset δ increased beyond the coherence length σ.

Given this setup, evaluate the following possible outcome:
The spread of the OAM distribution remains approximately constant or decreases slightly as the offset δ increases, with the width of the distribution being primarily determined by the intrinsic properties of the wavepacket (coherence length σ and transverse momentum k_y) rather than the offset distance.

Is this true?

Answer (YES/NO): NO